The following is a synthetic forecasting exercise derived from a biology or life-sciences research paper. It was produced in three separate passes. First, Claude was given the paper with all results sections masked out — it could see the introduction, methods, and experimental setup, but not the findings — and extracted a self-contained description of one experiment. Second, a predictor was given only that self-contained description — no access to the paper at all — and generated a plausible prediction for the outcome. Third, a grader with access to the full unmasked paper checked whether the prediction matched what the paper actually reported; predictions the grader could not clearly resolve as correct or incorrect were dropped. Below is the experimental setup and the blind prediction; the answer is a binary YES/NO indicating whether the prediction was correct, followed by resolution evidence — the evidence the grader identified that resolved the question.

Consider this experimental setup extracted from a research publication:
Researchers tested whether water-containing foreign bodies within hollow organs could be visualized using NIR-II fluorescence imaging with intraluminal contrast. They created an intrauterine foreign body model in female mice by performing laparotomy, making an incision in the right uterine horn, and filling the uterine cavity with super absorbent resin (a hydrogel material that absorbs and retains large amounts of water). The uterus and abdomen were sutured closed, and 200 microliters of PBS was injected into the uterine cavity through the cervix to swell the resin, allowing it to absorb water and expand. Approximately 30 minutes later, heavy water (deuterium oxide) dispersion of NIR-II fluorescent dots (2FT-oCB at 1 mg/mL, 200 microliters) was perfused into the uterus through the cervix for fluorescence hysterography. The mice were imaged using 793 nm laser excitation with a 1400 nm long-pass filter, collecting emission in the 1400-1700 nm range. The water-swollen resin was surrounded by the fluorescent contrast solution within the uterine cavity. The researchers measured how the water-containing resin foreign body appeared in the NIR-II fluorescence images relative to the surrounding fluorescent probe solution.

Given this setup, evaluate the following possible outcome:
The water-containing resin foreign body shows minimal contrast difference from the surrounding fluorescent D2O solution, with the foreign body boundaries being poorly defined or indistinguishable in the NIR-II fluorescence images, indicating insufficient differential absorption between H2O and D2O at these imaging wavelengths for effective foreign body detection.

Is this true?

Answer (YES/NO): NO